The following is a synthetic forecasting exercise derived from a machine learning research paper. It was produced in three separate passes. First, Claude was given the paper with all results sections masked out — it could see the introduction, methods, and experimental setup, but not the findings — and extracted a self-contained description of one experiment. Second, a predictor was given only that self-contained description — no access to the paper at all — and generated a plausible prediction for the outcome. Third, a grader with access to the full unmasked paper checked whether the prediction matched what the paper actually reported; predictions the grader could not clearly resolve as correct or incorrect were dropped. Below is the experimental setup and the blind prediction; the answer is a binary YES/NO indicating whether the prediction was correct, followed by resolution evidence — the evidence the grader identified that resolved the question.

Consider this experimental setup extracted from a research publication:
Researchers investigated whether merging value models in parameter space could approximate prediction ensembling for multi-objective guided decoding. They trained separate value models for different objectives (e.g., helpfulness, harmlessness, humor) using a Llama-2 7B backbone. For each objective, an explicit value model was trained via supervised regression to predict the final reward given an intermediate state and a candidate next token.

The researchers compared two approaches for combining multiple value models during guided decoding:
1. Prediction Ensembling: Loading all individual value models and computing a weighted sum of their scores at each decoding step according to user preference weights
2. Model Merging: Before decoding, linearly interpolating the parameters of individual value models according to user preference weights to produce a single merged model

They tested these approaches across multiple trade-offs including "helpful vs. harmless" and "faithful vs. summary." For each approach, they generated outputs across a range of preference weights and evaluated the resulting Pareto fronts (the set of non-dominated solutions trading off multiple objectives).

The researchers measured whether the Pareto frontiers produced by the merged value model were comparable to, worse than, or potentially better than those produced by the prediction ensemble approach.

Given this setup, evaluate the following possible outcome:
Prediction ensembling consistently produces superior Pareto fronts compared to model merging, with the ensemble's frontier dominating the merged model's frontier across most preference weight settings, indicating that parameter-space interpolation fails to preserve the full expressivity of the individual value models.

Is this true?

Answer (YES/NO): NO